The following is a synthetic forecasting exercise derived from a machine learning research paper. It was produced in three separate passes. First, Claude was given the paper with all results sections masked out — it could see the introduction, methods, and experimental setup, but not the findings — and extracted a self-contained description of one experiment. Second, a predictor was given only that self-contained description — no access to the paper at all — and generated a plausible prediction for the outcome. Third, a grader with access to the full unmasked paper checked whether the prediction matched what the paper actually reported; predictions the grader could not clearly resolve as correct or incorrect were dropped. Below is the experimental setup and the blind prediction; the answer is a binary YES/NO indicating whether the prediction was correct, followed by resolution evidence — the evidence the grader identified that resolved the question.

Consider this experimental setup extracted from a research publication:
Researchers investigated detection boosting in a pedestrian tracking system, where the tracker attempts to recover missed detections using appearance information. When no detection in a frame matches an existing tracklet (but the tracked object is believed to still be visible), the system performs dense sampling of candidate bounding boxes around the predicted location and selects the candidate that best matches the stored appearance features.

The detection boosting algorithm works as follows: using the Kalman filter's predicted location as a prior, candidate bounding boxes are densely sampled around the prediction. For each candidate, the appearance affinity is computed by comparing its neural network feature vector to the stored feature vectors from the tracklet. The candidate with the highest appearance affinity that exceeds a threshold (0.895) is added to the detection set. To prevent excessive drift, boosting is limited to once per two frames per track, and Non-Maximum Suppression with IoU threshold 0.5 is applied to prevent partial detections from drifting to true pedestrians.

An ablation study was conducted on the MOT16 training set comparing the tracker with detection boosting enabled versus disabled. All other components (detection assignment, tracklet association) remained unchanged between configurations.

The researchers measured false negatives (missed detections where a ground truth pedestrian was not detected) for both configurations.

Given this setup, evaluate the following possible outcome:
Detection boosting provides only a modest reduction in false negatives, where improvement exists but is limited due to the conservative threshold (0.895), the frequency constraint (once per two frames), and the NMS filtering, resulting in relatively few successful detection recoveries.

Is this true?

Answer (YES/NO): YES